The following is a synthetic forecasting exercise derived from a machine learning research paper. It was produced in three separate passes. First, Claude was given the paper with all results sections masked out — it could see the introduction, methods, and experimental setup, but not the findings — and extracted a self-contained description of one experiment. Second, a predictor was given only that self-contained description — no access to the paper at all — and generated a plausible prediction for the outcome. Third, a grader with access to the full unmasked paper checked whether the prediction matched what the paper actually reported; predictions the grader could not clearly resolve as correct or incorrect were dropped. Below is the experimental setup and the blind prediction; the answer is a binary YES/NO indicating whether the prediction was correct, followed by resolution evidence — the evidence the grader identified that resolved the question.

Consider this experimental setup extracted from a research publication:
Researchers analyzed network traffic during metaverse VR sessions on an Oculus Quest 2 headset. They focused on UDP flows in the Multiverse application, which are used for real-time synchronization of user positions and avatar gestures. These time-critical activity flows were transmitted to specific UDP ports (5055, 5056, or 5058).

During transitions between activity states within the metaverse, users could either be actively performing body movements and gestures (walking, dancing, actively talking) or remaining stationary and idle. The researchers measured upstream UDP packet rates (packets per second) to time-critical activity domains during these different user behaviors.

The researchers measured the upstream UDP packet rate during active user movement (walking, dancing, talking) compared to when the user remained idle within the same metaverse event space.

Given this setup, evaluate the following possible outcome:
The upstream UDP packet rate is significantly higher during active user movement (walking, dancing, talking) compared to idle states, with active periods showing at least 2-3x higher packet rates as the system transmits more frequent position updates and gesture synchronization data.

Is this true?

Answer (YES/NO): YES